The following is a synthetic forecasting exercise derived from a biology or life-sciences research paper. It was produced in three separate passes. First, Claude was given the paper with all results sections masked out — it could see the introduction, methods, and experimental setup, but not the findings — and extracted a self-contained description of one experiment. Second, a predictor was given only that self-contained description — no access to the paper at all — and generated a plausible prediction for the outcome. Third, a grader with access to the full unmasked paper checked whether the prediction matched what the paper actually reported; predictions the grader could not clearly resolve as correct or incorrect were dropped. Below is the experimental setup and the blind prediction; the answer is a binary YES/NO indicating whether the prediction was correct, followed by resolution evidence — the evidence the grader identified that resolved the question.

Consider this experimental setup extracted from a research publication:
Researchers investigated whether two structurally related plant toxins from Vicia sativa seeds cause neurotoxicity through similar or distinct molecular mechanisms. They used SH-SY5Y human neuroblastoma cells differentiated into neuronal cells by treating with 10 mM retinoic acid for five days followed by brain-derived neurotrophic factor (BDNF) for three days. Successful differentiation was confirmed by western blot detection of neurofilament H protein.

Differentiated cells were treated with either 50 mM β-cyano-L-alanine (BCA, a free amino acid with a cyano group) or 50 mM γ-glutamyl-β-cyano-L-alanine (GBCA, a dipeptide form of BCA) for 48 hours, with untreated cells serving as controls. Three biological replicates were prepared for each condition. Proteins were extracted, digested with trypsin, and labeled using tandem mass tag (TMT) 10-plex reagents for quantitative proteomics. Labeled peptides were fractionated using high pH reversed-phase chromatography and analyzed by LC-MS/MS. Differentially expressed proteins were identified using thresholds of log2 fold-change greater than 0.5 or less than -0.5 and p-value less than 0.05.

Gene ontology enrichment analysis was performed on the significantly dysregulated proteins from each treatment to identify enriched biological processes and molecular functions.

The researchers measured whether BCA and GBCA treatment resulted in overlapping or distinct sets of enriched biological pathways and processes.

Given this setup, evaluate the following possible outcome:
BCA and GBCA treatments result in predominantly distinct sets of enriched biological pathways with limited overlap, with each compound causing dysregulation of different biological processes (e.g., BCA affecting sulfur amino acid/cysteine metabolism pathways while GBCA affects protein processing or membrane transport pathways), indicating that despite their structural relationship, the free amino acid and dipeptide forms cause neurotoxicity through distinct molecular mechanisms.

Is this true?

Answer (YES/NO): YES